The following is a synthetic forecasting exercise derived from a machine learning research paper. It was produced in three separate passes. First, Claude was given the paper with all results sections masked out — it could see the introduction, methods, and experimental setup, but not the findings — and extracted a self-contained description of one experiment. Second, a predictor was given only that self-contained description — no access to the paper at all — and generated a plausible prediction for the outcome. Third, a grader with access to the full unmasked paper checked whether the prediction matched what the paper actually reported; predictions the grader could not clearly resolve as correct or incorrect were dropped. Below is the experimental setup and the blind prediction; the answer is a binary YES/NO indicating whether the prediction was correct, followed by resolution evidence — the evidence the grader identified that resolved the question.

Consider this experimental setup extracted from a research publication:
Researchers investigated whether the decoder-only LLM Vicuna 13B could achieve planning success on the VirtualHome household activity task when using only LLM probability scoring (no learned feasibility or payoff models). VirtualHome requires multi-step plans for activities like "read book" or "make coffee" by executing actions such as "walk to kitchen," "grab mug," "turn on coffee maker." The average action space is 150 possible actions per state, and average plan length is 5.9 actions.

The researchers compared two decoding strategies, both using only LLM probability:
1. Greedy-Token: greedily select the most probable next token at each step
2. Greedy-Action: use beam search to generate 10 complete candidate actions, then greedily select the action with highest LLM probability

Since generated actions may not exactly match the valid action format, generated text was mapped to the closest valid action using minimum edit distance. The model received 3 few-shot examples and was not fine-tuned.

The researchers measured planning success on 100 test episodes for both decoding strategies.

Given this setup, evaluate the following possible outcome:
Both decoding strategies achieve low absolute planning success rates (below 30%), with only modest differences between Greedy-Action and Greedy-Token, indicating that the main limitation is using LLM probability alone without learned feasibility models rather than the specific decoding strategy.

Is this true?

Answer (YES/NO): NO